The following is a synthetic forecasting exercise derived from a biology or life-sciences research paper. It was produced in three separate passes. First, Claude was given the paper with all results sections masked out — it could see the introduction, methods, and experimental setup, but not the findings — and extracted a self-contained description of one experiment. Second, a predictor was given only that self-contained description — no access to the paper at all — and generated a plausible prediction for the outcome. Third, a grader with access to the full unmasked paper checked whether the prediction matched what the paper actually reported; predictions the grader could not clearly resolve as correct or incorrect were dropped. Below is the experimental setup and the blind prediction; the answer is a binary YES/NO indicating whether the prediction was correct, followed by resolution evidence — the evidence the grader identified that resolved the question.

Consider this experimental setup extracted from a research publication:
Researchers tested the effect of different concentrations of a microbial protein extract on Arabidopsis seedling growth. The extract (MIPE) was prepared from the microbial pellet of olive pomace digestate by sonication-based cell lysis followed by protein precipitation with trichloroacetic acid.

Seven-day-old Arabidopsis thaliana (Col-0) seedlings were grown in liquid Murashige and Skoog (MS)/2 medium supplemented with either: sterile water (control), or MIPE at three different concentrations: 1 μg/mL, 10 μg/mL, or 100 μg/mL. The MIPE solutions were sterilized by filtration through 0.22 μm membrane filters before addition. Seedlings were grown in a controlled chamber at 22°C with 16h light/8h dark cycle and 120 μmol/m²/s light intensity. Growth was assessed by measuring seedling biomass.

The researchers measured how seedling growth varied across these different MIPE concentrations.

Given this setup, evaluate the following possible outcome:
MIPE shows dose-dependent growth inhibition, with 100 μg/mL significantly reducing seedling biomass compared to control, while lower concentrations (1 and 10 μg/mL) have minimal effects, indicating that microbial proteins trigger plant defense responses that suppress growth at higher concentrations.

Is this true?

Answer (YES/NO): YES